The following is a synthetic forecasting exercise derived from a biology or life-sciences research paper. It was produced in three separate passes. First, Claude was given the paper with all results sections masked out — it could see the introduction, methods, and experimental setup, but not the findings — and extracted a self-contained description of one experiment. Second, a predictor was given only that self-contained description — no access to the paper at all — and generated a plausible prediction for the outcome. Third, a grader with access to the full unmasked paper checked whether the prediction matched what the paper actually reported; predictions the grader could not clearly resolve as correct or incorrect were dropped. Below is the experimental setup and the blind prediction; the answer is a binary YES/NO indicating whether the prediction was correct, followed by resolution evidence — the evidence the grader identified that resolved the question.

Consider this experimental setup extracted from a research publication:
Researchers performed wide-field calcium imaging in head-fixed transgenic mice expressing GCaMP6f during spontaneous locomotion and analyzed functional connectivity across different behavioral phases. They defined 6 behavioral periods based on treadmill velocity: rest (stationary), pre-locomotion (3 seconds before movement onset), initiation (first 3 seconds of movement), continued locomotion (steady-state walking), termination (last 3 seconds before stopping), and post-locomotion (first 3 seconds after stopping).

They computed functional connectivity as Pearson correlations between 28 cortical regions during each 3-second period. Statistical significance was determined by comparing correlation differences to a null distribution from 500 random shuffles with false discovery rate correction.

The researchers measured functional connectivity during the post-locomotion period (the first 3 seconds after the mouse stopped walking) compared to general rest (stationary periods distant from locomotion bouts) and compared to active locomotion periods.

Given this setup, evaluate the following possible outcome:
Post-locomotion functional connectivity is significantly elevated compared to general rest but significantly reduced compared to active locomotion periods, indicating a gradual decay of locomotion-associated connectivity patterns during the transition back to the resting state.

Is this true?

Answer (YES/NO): NO